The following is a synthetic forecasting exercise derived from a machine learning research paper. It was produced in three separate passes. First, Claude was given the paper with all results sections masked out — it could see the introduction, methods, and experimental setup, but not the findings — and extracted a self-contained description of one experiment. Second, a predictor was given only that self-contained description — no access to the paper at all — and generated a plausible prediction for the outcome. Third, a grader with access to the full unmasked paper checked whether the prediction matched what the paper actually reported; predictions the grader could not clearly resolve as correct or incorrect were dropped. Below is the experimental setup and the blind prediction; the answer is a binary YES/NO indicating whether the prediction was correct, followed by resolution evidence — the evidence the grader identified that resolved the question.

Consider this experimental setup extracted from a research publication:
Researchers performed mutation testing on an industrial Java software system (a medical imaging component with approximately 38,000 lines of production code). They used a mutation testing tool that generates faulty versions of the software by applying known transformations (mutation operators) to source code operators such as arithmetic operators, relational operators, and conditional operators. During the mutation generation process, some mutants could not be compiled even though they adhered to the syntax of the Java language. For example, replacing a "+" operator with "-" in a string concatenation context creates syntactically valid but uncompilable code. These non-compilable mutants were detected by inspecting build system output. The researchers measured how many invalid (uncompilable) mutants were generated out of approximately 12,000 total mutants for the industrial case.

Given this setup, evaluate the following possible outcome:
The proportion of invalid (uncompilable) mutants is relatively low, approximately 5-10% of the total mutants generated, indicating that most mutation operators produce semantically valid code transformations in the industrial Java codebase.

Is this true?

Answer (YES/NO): NO